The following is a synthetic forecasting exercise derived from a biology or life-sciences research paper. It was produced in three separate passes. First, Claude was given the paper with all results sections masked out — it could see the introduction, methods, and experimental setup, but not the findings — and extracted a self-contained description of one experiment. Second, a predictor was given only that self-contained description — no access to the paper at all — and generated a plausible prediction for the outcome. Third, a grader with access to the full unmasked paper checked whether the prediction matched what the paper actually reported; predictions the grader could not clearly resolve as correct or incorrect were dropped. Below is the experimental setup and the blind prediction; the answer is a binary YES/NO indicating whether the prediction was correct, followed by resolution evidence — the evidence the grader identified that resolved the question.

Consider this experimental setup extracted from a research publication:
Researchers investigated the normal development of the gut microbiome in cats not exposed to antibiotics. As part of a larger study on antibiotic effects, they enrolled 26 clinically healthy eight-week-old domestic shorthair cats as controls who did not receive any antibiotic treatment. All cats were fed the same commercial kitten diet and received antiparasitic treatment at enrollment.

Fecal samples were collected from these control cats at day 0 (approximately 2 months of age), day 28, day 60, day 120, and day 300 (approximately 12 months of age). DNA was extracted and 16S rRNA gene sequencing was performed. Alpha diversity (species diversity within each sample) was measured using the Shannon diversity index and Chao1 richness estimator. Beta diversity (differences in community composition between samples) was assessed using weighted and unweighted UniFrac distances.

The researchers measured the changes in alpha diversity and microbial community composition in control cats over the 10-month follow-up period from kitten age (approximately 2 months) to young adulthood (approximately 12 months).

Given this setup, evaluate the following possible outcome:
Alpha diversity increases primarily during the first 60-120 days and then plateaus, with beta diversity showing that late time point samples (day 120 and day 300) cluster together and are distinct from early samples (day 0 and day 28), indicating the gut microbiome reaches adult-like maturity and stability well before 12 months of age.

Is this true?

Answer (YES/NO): NO